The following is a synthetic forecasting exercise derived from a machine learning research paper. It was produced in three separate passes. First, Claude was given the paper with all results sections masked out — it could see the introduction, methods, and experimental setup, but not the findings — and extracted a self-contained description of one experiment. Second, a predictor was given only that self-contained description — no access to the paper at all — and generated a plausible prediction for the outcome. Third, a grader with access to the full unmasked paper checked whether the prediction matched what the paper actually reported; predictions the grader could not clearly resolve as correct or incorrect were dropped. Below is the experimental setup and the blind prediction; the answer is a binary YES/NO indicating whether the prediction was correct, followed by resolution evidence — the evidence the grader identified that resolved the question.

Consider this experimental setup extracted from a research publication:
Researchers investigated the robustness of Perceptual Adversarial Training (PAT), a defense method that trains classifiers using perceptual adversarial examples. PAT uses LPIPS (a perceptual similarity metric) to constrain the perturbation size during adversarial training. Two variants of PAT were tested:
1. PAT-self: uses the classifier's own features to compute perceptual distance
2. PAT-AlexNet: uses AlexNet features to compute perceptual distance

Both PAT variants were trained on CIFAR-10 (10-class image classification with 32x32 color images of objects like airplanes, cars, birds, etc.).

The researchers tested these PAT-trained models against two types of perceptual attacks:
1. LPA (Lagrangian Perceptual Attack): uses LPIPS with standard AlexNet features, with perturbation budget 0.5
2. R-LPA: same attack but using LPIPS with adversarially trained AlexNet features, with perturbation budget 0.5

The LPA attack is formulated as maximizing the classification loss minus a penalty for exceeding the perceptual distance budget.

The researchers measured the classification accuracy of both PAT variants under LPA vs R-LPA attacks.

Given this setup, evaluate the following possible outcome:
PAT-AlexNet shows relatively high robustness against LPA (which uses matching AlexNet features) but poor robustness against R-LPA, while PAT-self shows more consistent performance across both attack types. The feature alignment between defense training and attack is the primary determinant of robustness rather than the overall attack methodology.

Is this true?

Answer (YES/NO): NO